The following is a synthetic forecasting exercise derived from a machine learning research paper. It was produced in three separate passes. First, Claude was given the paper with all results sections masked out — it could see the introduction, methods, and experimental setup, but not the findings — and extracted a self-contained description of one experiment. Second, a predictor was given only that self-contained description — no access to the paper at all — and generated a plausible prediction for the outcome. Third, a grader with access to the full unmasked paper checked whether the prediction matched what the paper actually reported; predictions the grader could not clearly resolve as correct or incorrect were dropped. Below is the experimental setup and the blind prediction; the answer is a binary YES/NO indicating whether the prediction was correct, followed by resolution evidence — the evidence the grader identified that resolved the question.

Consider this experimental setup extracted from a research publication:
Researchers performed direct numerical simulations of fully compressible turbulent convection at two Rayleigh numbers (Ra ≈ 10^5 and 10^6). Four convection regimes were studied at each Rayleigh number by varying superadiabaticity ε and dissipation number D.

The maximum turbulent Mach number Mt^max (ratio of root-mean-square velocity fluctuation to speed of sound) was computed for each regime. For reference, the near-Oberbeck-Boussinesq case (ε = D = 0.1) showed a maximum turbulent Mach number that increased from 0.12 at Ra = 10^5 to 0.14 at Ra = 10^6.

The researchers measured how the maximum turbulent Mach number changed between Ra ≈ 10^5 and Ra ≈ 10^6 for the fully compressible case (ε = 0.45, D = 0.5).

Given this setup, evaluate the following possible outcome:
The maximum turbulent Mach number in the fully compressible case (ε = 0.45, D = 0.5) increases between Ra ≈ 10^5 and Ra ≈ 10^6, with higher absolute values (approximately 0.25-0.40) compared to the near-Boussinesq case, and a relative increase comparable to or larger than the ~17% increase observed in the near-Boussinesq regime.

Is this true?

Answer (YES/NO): NO